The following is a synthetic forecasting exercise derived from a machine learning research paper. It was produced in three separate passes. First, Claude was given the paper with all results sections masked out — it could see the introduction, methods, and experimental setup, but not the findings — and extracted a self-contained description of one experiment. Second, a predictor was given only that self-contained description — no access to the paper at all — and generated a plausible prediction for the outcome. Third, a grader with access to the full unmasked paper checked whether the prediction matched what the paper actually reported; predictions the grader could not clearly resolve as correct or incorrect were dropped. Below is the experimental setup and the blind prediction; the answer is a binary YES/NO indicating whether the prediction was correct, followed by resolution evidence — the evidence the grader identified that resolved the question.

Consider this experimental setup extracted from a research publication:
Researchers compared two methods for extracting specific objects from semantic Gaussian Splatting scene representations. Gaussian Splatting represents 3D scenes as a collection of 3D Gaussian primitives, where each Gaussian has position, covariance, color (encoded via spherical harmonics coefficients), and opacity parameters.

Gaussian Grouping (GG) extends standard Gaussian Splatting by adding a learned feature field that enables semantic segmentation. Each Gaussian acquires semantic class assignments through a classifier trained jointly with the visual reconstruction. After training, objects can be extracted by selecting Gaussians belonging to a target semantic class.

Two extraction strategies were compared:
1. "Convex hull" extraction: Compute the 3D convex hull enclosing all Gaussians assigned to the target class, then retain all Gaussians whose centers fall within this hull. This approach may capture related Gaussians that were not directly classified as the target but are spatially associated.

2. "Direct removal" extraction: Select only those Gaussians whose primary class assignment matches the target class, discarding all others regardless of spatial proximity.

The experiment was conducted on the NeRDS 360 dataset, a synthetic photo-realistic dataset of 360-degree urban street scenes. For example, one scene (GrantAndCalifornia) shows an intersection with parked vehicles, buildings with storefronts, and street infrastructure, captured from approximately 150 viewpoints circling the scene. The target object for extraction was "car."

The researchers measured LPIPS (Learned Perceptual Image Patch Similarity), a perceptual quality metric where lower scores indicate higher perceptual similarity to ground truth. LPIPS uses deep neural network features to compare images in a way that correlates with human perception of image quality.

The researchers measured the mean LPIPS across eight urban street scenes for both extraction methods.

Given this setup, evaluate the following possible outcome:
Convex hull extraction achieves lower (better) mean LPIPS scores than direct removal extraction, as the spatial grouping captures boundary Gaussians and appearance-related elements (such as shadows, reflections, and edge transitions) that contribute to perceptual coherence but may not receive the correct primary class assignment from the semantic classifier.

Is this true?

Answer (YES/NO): NO